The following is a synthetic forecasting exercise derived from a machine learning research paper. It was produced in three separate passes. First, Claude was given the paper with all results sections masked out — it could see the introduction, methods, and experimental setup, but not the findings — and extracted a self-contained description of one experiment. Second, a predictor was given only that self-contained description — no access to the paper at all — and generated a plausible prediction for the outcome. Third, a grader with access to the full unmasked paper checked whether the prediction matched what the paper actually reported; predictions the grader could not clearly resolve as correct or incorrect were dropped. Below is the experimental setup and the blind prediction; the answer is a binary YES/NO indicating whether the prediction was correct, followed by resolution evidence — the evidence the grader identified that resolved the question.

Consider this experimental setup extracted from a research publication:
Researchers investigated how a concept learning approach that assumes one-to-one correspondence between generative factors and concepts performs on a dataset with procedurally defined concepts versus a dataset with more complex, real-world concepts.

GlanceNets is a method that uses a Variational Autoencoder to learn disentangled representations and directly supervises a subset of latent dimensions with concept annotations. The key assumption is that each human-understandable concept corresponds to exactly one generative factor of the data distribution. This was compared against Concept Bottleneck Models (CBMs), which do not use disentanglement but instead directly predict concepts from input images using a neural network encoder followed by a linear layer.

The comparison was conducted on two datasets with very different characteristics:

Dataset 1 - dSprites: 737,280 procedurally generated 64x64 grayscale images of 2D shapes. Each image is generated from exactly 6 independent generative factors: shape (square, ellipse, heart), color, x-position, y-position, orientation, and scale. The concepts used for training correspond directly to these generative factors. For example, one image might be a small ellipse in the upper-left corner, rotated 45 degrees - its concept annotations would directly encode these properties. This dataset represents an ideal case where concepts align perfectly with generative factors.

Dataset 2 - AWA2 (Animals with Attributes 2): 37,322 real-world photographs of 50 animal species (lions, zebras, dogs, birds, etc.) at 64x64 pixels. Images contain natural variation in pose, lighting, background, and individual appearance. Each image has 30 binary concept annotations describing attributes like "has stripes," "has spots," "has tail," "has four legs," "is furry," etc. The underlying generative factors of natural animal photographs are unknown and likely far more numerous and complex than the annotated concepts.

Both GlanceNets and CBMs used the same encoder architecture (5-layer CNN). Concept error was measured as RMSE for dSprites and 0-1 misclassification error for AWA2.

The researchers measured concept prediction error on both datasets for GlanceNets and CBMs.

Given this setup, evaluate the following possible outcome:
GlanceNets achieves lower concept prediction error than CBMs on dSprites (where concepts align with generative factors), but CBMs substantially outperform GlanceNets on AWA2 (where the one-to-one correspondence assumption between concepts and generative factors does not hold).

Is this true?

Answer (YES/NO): NO